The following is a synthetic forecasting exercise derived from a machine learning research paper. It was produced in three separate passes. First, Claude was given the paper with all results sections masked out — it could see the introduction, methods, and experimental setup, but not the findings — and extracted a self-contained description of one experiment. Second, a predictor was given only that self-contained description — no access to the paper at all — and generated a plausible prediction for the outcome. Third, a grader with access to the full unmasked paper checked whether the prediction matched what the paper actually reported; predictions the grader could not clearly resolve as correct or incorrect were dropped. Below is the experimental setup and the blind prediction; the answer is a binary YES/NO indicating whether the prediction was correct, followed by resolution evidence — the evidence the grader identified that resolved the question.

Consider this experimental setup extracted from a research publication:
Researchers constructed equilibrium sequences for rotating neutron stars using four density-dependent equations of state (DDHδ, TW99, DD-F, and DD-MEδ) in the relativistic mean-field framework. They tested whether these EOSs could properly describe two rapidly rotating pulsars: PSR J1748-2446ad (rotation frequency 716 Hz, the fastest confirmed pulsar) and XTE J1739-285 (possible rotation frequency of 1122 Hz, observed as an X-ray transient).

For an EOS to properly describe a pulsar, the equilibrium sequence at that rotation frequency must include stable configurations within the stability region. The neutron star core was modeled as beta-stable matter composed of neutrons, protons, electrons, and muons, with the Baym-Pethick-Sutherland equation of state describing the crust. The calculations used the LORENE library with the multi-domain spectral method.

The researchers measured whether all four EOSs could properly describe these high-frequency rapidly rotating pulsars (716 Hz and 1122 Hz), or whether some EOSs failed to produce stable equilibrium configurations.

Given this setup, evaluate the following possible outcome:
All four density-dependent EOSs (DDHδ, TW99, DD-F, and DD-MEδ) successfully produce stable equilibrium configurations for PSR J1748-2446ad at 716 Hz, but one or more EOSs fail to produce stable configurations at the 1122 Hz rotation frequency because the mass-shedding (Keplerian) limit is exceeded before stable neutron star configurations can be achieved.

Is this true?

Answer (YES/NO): NO